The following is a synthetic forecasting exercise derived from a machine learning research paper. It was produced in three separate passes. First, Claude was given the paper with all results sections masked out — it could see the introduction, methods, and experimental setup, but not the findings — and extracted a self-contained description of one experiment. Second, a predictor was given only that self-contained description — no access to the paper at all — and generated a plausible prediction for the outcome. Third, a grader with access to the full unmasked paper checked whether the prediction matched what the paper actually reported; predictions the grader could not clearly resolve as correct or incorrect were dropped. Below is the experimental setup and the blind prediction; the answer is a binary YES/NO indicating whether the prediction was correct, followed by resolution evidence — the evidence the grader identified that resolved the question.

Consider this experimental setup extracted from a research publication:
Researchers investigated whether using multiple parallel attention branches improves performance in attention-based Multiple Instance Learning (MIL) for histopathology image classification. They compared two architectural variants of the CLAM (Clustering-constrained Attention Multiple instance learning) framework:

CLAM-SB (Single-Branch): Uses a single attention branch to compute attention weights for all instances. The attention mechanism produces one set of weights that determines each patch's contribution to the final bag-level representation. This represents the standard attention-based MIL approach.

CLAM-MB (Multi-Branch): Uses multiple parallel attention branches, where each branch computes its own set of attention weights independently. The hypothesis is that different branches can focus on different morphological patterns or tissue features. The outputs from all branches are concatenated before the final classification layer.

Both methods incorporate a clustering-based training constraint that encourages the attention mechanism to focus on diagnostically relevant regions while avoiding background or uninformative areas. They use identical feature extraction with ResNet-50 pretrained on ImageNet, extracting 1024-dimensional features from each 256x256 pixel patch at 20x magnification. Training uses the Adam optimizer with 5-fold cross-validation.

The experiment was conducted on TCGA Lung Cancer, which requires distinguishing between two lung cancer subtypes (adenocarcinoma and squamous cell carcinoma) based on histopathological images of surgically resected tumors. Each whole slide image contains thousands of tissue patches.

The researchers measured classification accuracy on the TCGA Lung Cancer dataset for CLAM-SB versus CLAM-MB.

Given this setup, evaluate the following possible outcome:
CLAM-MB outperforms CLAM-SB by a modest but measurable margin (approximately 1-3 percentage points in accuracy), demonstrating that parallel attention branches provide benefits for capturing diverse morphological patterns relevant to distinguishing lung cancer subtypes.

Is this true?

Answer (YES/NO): NO